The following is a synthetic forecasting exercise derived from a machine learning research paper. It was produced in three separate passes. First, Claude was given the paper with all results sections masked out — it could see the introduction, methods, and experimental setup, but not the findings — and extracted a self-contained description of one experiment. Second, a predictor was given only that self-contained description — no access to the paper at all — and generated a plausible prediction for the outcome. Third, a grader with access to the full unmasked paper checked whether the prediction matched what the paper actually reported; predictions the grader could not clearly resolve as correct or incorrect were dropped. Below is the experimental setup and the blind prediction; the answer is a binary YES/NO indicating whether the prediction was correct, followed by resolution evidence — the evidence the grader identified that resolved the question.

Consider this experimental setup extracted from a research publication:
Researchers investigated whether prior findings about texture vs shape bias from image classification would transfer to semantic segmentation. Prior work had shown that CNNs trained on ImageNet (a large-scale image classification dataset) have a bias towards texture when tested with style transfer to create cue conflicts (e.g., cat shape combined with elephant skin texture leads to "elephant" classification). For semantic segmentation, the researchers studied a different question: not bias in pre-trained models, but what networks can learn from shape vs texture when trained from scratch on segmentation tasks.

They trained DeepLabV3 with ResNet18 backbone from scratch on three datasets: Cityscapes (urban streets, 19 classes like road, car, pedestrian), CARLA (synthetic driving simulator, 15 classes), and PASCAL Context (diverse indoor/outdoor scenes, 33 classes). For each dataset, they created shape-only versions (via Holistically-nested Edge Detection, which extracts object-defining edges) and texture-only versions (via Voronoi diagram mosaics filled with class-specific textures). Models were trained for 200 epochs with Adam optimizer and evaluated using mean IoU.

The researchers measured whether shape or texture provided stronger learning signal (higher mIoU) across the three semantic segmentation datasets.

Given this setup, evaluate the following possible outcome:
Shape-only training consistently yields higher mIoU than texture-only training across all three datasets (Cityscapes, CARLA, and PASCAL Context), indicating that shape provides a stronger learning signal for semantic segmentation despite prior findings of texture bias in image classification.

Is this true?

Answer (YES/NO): NO